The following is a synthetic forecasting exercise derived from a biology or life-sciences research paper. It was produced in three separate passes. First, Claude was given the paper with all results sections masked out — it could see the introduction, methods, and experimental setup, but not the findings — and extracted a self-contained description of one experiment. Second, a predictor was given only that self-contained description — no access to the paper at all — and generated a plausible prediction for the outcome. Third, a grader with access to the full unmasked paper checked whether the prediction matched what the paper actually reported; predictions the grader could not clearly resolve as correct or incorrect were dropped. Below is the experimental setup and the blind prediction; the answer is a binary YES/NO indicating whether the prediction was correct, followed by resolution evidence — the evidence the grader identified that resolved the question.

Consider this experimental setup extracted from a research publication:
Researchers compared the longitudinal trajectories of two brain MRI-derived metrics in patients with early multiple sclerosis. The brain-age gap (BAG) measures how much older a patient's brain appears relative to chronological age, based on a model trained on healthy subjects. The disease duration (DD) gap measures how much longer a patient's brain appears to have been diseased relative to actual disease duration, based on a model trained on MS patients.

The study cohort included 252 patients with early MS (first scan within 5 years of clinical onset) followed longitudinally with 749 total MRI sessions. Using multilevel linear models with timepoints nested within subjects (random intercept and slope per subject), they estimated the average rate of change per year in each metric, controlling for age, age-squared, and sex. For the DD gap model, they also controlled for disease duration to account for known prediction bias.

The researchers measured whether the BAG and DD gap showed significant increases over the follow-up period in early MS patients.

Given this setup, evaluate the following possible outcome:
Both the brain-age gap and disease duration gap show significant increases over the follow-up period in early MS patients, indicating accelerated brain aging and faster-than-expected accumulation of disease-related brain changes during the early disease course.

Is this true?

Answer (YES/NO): NO